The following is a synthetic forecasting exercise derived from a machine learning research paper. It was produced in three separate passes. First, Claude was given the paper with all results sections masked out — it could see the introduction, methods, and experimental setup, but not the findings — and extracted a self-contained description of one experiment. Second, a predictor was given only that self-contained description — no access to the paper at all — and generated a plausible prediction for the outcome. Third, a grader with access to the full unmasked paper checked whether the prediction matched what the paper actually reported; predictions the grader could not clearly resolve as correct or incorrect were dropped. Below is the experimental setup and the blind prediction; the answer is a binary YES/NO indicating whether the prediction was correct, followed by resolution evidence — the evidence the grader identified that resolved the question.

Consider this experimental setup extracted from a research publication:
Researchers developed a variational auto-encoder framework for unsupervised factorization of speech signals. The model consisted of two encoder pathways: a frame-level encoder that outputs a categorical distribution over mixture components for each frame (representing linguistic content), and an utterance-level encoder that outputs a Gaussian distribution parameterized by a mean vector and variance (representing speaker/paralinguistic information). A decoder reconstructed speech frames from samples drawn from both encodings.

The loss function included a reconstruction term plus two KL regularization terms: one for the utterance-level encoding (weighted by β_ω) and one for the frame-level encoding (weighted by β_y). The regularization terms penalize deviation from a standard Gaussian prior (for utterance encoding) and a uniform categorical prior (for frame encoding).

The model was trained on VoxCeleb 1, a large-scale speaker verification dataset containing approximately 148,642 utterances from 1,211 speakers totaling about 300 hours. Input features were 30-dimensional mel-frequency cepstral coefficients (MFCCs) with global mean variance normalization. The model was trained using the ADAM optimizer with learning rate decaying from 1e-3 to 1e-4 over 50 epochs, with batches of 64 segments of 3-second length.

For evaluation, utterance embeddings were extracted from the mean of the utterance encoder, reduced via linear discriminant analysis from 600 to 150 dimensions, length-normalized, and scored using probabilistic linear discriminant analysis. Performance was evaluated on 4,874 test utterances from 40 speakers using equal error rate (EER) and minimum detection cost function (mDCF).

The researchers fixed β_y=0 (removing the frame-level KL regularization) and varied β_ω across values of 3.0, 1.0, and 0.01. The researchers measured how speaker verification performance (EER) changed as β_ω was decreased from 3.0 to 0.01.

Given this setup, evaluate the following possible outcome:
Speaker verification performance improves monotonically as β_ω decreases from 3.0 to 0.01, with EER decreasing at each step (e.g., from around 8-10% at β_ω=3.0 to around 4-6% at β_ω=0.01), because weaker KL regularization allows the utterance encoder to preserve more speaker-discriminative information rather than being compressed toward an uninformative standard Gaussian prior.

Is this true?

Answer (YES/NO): YES